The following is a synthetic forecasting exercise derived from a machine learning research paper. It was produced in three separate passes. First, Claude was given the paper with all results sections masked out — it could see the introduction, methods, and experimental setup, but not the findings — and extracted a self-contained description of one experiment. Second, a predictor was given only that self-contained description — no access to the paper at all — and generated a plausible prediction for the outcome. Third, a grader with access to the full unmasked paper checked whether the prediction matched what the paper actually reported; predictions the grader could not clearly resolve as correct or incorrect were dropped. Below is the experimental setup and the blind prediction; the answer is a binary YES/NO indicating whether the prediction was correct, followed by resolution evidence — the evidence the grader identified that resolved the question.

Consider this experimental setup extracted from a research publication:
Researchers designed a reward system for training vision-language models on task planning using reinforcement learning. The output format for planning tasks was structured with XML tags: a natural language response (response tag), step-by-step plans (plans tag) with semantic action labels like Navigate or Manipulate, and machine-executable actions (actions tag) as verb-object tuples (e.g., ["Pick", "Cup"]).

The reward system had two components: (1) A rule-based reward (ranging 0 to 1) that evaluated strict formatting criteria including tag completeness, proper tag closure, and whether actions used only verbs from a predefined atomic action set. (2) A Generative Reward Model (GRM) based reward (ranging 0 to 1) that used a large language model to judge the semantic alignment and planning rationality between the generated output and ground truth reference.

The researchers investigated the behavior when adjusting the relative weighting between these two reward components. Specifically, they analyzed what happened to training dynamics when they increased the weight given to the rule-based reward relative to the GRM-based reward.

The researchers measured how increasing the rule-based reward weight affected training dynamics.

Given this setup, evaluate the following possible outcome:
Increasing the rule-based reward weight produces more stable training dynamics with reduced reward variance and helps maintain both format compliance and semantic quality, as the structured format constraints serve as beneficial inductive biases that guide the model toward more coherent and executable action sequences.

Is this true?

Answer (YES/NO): NO